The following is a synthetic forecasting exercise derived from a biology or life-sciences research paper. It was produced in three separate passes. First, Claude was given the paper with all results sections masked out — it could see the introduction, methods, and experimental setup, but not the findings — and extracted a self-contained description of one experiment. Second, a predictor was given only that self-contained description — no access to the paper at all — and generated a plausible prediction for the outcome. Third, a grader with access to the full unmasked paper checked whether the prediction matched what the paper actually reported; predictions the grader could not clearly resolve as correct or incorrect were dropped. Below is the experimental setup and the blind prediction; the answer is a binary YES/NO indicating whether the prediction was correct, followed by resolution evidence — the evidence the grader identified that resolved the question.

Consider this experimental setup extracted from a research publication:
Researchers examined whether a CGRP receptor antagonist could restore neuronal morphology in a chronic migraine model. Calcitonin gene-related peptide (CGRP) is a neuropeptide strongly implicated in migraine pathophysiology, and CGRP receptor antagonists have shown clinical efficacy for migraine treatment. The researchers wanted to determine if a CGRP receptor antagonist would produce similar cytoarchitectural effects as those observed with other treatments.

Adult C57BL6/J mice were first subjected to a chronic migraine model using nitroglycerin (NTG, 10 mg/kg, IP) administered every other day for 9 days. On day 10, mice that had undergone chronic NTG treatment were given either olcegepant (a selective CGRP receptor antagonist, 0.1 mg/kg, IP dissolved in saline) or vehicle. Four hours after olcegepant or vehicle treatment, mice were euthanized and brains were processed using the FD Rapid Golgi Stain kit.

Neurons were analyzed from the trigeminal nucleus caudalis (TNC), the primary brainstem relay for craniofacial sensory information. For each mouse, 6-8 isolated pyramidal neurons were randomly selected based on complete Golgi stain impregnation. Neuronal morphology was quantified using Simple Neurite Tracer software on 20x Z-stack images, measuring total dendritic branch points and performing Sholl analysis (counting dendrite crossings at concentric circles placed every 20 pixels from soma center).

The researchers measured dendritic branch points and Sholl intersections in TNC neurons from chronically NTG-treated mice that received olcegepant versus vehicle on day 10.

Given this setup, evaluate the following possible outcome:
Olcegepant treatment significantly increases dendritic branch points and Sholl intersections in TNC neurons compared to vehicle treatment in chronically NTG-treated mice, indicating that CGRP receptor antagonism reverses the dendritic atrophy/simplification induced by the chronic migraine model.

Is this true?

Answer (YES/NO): YES